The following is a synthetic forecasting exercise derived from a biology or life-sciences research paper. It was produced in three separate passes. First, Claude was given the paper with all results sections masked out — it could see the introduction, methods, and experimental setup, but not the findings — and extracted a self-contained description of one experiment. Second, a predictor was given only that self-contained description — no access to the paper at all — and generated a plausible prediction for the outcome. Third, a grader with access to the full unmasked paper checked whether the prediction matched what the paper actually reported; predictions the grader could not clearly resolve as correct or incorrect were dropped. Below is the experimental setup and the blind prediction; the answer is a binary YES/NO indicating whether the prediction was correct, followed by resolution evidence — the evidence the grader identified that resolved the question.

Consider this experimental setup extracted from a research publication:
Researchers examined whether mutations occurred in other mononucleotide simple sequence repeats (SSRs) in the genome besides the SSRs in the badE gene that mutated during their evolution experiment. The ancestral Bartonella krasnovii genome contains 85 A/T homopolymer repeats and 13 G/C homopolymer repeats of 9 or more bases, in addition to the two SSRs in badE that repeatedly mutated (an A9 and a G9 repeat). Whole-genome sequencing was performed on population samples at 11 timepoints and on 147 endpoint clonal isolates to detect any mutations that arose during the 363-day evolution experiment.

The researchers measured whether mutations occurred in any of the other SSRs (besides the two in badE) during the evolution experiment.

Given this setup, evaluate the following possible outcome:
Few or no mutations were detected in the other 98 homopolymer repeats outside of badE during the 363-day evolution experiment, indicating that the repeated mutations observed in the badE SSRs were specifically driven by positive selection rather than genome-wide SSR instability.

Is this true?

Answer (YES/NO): YES